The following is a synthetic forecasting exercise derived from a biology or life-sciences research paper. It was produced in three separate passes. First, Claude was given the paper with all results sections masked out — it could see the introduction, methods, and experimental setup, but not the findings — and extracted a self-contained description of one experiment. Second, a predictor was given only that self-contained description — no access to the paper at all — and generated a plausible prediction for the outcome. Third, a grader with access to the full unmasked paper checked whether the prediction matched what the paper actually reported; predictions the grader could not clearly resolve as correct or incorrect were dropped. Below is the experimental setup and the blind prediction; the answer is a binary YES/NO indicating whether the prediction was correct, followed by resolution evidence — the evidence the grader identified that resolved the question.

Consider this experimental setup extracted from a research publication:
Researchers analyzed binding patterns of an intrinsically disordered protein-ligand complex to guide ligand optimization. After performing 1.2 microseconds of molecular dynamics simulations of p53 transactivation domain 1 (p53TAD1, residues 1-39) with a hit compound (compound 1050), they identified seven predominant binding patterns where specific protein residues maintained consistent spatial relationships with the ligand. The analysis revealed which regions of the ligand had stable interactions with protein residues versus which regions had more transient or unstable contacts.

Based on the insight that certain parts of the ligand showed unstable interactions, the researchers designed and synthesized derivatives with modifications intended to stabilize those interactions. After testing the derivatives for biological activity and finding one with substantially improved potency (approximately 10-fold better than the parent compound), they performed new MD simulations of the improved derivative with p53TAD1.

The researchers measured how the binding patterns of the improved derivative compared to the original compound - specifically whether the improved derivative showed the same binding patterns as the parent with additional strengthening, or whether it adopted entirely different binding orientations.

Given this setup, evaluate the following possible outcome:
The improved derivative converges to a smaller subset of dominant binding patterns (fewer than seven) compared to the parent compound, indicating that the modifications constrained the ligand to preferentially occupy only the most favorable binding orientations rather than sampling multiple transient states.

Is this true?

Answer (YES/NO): NO